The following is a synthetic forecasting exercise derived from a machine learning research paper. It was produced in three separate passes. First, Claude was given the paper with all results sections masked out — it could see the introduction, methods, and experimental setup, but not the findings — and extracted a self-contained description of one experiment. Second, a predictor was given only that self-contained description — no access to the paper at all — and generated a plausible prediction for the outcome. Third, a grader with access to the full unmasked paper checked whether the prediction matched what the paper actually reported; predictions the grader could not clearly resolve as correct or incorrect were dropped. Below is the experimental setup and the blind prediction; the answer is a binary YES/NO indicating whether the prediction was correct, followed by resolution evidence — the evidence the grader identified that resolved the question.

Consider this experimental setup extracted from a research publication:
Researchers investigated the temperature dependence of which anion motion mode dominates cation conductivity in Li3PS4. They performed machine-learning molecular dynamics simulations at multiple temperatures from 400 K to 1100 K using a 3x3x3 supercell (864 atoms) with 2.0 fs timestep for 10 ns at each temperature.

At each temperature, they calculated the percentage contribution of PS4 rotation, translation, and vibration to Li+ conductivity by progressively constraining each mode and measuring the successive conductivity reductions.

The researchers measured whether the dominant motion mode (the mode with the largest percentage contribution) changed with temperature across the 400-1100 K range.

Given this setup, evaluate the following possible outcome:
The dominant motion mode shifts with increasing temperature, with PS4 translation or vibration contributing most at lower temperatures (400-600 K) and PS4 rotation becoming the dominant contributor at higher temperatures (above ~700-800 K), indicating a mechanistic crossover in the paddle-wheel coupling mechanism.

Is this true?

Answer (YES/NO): NO